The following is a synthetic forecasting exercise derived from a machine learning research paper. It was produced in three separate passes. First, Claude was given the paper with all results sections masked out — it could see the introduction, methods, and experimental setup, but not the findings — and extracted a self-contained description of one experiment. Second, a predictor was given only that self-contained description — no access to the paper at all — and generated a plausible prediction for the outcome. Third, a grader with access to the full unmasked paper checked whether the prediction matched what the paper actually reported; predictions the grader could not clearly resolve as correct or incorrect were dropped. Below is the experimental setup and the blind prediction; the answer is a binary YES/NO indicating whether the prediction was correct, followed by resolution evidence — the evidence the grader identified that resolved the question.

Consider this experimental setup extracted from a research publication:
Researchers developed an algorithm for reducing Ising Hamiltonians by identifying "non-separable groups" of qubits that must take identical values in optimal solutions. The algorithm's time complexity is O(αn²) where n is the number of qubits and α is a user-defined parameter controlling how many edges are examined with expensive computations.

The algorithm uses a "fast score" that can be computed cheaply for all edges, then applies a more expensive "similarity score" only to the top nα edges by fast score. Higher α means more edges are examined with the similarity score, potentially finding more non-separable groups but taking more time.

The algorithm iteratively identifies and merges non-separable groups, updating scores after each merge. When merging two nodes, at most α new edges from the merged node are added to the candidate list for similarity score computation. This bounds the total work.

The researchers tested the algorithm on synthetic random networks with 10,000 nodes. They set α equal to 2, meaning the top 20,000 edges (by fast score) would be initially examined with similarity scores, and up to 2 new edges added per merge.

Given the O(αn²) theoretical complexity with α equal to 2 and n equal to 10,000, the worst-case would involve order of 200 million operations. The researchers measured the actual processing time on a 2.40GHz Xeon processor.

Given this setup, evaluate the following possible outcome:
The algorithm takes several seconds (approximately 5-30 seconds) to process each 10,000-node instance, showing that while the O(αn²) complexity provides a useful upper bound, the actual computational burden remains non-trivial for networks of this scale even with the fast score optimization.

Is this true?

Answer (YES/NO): NO